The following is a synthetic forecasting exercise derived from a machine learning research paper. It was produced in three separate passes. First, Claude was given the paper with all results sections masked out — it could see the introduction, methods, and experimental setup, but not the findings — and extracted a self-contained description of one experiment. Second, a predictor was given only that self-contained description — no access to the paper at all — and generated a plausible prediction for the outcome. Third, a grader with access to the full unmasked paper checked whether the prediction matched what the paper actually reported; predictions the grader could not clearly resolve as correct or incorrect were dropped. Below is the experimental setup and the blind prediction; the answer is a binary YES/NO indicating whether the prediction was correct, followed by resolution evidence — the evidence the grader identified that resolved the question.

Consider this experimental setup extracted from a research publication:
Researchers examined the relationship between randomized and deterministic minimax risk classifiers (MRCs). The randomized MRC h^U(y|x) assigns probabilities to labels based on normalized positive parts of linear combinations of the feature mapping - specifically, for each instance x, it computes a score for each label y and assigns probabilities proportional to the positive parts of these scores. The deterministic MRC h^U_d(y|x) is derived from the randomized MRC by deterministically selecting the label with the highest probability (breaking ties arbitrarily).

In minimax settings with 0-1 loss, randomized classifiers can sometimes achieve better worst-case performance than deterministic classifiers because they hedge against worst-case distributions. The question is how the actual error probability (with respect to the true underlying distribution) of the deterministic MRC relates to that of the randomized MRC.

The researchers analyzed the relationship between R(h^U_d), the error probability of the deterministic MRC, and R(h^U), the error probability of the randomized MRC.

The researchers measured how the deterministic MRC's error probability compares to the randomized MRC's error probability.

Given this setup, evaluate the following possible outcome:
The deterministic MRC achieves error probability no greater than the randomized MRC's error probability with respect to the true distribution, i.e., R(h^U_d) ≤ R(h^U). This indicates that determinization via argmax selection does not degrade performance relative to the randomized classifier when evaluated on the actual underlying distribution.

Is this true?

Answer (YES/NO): NO